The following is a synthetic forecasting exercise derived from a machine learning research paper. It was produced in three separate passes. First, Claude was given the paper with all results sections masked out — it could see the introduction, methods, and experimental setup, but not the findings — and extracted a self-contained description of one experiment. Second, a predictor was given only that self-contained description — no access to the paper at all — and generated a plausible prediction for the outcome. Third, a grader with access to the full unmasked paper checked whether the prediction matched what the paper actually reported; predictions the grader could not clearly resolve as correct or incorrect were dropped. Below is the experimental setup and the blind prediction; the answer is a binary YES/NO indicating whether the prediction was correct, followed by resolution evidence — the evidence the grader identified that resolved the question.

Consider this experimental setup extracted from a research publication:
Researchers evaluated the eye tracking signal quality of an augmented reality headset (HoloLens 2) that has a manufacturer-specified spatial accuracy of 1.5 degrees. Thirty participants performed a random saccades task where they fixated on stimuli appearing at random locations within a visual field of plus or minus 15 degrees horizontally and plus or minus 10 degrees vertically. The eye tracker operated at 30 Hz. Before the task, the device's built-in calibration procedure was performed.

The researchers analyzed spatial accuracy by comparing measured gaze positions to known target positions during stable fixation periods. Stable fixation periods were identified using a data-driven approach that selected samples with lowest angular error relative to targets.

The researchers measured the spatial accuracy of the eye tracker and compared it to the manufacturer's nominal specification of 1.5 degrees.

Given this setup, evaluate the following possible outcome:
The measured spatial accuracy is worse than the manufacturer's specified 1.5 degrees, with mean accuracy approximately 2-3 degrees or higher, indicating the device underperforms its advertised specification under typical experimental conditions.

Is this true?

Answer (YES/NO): YES